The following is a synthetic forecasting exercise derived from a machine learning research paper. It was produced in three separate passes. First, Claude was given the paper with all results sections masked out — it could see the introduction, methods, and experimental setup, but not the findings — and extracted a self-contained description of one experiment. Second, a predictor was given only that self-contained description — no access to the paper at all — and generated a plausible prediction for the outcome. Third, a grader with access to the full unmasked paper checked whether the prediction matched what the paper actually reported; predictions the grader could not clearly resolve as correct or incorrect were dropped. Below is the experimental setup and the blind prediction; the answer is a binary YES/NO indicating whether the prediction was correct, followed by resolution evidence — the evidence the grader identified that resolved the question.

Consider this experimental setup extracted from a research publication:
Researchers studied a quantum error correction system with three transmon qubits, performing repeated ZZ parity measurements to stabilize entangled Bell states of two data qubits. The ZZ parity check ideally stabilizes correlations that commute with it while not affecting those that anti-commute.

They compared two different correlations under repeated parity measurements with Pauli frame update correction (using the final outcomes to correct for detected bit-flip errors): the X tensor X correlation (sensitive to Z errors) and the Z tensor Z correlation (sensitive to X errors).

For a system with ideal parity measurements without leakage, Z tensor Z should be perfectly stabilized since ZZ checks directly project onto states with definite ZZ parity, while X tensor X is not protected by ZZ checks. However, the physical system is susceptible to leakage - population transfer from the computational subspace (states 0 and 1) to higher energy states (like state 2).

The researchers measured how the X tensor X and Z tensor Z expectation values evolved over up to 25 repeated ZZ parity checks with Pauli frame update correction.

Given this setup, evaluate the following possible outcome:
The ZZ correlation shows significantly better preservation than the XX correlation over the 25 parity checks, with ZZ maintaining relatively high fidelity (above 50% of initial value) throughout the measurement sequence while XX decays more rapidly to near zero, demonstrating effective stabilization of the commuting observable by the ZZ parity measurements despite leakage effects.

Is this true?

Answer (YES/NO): YES